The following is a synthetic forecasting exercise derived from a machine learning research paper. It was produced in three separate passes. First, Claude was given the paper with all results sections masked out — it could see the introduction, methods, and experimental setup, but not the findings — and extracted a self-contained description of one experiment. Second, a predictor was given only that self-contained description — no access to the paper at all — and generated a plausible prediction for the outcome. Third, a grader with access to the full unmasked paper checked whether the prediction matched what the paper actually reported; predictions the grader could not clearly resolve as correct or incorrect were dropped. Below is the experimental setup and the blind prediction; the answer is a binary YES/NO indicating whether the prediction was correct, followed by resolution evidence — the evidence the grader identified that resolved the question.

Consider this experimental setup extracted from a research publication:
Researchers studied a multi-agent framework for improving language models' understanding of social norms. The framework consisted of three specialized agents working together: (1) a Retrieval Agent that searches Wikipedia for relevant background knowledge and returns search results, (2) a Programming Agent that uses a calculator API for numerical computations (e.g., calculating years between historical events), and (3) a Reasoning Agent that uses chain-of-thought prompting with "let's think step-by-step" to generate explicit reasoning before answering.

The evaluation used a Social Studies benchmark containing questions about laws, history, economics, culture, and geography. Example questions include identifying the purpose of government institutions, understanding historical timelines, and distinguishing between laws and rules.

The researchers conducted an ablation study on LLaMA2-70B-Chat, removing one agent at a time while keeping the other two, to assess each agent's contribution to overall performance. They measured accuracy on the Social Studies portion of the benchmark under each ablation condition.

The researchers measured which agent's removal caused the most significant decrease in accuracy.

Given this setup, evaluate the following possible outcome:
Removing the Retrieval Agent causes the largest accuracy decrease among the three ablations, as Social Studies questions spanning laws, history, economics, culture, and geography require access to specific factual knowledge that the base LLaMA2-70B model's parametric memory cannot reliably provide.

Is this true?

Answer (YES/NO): NO